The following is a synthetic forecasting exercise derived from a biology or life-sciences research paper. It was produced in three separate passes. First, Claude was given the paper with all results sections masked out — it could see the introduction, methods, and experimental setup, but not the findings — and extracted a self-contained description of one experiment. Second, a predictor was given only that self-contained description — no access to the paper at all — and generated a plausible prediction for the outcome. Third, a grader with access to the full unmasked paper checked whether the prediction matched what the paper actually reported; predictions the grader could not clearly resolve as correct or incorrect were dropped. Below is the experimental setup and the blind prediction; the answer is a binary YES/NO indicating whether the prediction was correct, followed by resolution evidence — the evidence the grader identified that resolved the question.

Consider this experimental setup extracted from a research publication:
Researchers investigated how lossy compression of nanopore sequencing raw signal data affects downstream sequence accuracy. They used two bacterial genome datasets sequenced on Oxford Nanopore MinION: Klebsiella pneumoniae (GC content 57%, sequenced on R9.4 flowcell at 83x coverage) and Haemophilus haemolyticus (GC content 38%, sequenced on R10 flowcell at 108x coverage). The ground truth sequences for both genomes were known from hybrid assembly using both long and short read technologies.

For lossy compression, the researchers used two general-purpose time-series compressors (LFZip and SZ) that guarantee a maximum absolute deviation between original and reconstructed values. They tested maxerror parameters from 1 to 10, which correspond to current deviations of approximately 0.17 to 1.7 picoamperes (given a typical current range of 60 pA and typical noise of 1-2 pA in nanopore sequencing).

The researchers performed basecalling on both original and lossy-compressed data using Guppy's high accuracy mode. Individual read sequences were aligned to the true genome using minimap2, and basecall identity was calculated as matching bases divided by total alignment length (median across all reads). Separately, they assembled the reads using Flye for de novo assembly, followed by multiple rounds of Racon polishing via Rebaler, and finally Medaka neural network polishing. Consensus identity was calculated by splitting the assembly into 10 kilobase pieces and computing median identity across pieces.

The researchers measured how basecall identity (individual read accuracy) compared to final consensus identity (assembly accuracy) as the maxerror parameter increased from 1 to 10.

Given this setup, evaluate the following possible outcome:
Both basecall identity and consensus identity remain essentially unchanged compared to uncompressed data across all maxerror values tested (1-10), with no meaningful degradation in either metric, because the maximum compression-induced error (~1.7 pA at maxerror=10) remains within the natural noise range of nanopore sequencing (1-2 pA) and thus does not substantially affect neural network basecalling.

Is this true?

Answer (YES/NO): NO